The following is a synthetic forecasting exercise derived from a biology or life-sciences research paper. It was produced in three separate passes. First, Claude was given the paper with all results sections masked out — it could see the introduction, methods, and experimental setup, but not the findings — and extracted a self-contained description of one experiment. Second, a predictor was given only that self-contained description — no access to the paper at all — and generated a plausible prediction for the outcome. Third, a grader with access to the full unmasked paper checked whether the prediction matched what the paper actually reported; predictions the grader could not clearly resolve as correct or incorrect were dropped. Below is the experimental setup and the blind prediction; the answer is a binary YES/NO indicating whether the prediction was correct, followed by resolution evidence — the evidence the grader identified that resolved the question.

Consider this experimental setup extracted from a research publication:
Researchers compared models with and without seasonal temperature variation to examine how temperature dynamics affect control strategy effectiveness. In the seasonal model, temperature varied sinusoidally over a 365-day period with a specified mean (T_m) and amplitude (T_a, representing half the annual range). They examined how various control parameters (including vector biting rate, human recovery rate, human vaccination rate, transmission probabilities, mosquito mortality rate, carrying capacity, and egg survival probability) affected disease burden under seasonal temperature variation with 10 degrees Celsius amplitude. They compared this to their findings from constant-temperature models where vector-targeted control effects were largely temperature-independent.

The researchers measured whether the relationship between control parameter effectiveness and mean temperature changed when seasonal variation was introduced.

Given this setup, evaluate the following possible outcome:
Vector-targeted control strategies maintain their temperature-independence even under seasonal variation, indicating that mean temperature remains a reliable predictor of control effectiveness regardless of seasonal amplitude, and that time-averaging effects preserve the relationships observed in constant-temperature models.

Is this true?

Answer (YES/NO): NO